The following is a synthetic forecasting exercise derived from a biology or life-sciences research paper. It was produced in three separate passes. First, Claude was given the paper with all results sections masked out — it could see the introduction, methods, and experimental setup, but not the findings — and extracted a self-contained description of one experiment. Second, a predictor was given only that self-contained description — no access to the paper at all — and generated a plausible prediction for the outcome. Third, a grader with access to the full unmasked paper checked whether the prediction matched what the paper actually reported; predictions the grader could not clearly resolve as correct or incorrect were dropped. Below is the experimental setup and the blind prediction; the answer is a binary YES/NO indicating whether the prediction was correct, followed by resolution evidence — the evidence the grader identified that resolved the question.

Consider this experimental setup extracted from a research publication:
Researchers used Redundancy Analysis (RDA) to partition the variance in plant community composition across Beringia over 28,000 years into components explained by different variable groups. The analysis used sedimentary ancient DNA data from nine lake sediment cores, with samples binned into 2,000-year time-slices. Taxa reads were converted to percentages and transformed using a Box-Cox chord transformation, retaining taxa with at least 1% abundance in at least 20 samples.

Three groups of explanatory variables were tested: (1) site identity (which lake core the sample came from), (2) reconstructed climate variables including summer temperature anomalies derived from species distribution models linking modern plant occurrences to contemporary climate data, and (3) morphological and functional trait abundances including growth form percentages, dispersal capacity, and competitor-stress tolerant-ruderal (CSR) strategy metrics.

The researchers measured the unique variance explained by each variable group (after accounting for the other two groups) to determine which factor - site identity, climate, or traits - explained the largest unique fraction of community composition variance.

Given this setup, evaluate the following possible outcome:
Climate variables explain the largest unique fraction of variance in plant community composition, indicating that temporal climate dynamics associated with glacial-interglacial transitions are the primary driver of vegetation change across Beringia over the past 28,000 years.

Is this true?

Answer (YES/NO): NO